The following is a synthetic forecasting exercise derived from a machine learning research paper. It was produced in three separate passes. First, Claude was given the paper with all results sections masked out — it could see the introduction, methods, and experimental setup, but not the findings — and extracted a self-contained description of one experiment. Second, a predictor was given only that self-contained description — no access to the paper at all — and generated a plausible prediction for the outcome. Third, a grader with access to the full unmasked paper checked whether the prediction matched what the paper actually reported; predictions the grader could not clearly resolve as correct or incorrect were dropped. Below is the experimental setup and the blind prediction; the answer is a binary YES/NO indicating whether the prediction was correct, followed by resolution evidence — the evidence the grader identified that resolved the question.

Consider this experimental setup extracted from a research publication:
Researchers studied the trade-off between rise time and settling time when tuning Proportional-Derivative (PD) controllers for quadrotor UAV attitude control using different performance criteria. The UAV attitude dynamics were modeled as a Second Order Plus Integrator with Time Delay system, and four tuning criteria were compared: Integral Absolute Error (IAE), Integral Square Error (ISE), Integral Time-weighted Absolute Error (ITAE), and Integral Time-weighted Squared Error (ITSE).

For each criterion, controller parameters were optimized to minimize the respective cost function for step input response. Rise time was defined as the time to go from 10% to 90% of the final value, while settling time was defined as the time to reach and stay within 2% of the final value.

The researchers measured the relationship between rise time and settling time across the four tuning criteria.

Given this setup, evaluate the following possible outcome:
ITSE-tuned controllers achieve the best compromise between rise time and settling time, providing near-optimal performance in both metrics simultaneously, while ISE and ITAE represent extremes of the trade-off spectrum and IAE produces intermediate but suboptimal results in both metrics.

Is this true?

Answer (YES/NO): NO